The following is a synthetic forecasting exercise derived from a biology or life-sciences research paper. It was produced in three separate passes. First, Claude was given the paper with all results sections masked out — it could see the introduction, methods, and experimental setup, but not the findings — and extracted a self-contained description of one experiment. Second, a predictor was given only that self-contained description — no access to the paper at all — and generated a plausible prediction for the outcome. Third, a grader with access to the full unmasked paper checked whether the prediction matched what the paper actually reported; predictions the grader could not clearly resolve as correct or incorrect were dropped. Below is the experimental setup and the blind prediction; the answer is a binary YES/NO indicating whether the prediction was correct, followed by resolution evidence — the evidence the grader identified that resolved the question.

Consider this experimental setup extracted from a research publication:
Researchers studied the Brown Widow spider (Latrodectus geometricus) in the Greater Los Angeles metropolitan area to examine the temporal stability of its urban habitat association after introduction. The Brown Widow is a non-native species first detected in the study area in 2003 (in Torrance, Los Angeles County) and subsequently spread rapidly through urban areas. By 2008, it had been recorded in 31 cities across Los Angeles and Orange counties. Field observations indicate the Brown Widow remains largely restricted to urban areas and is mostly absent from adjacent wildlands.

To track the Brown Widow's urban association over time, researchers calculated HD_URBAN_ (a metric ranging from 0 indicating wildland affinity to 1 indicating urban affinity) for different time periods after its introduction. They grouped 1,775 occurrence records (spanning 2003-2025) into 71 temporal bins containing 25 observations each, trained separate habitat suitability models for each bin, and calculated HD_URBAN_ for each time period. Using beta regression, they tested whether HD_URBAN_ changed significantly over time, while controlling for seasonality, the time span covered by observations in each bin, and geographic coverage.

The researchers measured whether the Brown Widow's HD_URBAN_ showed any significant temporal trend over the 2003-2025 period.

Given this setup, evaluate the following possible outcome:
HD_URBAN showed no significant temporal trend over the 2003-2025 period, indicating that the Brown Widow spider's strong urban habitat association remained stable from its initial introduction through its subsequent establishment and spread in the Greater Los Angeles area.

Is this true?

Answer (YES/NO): YES